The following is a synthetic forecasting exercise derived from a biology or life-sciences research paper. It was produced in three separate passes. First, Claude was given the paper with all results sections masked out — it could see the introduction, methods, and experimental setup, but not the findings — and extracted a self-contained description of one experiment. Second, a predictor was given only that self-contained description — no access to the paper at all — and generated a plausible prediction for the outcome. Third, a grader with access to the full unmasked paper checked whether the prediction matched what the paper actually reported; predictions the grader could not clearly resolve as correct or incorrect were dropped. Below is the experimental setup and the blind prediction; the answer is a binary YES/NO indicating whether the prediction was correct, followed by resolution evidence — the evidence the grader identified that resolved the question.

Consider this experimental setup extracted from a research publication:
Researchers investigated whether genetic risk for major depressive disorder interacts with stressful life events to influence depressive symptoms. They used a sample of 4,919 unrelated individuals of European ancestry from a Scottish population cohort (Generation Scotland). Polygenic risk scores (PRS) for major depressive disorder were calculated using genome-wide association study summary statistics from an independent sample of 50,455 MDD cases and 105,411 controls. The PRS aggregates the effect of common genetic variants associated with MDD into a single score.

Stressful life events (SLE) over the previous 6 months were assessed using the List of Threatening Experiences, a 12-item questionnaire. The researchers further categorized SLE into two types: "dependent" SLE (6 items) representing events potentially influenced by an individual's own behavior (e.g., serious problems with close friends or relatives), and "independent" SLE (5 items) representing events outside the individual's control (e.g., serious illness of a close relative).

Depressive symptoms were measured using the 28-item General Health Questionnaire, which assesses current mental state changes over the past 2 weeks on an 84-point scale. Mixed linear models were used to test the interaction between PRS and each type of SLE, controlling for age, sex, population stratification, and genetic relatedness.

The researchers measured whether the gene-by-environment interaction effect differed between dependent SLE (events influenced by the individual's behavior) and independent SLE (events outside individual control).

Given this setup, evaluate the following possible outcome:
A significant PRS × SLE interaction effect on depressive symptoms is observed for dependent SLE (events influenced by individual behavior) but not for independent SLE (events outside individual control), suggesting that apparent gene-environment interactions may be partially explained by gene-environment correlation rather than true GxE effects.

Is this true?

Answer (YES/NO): NO